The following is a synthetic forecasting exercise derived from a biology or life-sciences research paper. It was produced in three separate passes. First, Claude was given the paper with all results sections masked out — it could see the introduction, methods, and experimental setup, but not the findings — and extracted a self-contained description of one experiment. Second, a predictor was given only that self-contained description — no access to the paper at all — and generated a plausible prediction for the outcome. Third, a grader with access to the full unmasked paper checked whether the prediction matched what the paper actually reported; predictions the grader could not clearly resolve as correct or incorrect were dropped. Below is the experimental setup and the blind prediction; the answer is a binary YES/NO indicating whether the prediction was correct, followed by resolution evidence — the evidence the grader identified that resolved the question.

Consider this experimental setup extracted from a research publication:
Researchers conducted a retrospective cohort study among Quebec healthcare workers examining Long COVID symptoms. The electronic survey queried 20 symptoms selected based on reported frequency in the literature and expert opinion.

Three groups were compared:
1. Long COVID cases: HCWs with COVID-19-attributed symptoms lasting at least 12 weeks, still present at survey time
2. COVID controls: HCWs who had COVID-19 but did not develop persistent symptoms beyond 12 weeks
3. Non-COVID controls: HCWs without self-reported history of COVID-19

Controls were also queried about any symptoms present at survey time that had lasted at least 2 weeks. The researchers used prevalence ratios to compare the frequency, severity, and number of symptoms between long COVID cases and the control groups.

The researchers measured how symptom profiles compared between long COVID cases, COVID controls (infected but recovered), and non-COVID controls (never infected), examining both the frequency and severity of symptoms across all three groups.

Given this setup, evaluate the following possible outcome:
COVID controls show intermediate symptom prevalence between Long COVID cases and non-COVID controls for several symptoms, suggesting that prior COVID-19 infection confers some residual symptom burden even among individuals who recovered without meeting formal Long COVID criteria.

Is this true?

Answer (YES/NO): NO